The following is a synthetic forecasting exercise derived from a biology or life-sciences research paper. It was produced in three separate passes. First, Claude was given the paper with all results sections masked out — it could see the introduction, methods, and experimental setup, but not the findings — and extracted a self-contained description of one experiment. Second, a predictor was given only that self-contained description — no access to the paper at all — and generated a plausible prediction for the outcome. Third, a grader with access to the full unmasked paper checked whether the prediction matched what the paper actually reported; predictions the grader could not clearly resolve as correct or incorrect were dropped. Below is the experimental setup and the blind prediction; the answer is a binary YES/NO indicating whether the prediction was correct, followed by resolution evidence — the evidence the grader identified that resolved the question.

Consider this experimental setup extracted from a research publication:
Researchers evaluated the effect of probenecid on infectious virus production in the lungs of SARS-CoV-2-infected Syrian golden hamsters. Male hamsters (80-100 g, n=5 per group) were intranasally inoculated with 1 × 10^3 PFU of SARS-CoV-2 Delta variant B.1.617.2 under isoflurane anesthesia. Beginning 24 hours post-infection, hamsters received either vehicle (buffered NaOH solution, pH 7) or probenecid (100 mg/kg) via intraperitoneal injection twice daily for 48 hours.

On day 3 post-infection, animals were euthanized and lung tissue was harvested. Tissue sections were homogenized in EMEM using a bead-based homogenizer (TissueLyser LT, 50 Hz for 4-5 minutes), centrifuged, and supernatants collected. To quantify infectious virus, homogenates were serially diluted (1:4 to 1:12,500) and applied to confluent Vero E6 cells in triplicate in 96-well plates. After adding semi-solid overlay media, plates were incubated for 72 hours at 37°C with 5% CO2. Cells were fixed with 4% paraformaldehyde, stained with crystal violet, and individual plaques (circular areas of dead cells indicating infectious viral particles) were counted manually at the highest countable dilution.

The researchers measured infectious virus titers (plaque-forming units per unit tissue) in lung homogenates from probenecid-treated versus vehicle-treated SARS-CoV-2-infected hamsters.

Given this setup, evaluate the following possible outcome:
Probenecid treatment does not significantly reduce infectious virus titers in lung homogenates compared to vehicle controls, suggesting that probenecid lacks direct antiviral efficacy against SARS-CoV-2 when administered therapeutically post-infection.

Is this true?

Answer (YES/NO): YES